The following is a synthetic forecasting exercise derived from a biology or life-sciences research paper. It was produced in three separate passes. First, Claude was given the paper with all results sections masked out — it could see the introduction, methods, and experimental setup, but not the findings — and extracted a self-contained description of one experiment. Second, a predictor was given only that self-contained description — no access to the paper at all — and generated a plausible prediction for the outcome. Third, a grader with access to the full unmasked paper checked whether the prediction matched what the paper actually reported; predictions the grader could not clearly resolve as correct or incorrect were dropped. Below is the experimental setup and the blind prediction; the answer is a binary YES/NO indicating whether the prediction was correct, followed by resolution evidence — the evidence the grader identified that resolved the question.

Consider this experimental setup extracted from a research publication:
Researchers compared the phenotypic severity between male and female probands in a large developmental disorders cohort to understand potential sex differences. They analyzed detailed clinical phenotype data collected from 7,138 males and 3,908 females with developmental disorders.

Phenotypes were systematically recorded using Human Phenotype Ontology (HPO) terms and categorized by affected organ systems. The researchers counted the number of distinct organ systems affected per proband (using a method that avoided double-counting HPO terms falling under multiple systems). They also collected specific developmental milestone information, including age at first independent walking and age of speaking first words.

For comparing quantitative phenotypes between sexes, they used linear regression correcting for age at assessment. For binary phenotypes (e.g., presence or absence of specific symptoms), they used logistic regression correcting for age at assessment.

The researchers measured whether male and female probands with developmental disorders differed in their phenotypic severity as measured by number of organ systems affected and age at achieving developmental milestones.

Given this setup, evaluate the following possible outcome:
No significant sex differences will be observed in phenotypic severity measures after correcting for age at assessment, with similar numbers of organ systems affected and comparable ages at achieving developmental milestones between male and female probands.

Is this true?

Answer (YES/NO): NO